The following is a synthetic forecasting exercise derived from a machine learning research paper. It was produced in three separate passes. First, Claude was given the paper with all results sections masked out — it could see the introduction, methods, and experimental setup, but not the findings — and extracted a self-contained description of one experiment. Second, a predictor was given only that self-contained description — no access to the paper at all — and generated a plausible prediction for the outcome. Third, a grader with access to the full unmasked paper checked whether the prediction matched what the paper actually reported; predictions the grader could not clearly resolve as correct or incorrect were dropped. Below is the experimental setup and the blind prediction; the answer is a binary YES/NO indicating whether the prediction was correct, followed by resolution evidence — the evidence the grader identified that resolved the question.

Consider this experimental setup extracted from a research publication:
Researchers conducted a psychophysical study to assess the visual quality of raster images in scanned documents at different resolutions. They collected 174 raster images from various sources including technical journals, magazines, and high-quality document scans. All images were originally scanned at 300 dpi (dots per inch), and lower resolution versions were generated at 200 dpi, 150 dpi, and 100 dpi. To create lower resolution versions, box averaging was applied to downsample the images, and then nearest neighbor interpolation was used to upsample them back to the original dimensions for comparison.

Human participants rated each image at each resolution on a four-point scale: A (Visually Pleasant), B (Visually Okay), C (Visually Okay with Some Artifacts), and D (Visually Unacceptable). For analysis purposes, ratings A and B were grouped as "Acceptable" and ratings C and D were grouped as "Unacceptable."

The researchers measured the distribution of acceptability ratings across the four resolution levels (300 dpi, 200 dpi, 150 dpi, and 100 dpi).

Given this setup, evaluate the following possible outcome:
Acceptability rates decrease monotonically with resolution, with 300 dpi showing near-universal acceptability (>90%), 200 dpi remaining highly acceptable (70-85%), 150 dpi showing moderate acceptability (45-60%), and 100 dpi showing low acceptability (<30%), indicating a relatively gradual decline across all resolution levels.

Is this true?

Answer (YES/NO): NO